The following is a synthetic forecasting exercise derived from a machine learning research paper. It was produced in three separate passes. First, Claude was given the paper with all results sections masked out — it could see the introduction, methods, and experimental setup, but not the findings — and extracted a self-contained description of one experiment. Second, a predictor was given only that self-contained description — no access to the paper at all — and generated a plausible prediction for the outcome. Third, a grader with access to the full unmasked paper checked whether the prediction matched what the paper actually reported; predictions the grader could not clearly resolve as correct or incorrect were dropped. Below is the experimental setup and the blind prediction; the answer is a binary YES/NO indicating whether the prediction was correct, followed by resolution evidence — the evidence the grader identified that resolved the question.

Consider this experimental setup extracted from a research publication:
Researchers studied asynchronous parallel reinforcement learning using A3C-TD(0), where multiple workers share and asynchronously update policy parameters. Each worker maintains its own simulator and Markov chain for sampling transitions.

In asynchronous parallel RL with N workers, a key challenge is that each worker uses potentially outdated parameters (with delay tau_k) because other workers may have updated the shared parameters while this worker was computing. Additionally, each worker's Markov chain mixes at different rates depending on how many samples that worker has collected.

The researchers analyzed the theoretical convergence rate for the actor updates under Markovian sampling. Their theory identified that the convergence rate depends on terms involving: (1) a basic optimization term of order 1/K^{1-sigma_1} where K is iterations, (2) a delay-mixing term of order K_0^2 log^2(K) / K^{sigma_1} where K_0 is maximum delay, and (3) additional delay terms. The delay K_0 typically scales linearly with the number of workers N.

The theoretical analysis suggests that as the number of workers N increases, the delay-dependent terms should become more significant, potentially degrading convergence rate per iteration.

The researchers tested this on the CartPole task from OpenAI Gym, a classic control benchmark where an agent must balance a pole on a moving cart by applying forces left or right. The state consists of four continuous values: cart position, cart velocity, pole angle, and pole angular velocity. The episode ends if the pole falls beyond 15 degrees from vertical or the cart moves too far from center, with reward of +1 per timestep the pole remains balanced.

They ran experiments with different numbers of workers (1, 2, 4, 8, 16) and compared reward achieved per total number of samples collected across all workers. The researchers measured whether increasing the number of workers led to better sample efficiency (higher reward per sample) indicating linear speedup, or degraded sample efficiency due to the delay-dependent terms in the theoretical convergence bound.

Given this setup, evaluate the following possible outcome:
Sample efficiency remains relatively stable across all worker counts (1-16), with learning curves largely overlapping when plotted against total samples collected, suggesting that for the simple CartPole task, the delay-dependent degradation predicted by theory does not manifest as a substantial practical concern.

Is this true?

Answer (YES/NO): YES